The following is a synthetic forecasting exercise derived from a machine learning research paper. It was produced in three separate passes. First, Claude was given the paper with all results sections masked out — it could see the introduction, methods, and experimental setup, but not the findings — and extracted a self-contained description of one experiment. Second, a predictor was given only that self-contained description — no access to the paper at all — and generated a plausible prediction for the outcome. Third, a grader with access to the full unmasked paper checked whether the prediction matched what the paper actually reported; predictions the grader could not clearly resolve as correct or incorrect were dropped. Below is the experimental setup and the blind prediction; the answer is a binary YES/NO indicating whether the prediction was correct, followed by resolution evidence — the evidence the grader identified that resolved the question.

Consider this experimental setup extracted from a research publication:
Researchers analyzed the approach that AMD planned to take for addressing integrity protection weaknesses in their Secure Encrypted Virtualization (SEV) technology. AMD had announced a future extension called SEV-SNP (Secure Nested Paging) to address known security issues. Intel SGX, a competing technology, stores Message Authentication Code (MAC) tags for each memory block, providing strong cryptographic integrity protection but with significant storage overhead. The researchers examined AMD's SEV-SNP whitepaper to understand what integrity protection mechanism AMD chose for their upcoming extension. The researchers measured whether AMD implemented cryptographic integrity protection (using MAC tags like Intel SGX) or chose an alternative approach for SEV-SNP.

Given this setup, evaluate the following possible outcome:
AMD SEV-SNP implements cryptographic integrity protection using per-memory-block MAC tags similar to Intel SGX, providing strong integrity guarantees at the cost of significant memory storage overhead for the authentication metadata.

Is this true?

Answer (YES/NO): NO